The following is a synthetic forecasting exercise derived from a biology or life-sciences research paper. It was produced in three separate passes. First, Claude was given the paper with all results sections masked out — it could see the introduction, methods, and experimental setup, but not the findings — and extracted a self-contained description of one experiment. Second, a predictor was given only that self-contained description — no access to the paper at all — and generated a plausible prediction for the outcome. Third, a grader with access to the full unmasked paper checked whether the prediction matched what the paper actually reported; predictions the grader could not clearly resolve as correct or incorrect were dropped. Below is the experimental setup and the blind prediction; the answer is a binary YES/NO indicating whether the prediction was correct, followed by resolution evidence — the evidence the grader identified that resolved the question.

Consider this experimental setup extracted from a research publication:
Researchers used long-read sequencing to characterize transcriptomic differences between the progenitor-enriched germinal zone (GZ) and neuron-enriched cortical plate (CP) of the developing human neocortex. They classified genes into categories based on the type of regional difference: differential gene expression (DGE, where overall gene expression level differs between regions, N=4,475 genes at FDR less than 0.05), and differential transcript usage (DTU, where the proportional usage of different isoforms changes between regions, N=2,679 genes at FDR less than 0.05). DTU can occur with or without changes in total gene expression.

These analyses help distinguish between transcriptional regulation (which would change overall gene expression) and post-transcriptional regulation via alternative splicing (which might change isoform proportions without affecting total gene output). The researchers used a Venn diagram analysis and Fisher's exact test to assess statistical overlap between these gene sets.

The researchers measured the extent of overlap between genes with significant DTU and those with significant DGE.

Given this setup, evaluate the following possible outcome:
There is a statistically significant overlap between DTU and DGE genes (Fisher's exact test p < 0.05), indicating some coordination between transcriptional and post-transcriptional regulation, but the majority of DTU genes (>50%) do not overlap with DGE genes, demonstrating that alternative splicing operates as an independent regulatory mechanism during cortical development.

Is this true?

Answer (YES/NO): YES